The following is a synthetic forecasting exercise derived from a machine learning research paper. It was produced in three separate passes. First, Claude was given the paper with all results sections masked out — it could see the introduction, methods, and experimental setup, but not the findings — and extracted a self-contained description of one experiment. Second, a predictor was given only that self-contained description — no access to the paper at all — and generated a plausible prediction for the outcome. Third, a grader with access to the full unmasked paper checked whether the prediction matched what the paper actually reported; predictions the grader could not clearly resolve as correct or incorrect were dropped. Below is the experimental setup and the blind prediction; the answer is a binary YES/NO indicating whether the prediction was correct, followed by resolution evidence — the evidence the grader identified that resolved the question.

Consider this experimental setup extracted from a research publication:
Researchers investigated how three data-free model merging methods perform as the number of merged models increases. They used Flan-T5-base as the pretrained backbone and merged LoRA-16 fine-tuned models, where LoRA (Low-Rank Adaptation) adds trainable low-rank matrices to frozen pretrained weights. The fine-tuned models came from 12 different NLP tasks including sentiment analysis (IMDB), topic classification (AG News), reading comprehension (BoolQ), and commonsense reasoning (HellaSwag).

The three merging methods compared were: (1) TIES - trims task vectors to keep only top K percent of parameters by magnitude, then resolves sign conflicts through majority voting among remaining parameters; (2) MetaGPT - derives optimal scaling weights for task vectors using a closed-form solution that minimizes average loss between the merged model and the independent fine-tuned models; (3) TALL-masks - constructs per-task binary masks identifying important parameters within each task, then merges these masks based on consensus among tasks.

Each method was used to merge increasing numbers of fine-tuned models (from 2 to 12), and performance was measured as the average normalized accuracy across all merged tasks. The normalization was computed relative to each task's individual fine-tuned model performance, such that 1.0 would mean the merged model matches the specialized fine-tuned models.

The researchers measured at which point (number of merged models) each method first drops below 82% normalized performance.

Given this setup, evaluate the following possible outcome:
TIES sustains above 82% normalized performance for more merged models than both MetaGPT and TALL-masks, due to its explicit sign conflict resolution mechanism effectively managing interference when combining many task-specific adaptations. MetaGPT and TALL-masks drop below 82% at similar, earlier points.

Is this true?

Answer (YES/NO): NO